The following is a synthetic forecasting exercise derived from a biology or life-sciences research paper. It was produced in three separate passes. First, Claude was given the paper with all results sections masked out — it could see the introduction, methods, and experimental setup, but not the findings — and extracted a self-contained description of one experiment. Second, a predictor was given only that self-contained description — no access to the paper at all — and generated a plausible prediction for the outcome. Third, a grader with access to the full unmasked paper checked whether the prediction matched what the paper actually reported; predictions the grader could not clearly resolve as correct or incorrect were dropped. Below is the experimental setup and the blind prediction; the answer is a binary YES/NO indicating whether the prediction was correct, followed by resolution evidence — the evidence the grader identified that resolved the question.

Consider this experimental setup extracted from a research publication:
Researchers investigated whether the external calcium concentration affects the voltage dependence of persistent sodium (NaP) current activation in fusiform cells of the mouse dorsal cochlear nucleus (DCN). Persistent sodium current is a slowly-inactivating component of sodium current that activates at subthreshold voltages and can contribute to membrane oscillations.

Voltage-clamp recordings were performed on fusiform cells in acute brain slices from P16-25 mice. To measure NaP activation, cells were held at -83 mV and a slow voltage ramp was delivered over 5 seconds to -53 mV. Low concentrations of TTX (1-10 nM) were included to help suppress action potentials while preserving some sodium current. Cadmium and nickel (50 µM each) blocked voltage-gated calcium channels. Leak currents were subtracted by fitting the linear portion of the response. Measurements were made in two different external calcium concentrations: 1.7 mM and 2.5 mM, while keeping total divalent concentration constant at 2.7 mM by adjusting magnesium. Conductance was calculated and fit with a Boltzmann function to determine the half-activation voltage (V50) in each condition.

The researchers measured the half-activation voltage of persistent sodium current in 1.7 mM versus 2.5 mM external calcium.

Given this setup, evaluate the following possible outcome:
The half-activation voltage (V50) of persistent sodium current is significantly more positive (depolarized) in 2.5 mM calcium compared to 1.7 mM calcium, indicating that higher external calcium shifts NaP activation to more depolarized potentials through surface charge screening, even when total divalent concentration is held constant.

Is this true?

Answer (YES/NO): NO